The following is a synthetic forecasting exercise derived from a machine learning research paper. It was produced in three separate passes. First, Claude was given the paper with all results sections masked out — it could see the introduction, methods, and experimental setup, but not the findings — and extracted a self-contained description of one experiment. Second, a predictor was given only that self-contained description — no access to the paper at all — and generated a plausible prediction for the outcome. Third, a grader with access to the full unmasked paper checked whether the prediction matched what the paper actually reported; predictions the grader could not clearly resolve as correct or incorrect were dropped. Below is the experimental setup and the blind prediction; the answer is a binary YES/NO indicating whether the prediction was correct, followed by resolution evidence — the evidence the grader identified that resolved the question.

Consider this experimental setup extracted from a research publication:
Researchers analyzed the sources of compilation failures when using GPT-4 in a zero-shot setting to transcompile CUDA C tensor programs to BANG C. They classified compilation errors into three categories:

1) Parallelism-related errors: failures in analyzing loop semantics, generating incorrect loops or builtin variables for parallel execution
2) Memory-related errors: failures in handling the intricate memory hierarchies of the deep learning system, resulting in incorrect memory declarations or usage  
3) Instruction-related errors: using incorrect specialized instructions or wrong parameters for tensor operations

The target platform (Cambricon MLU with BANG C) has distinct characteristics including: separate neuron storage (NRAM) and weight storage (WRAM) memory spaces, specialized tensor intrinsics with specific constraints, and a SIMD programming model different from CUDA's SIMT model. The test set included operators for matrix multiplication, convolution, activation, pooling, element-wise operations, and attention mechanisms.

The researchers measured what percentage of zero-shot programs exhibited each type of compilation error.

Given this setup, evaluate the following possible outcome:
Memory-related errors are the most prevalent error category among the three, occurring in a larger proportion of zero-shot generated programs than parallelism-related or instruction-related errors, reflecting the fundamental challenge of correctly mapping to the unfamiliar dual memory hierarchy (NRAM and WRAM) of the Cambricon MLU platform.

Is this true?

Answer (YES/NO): NO